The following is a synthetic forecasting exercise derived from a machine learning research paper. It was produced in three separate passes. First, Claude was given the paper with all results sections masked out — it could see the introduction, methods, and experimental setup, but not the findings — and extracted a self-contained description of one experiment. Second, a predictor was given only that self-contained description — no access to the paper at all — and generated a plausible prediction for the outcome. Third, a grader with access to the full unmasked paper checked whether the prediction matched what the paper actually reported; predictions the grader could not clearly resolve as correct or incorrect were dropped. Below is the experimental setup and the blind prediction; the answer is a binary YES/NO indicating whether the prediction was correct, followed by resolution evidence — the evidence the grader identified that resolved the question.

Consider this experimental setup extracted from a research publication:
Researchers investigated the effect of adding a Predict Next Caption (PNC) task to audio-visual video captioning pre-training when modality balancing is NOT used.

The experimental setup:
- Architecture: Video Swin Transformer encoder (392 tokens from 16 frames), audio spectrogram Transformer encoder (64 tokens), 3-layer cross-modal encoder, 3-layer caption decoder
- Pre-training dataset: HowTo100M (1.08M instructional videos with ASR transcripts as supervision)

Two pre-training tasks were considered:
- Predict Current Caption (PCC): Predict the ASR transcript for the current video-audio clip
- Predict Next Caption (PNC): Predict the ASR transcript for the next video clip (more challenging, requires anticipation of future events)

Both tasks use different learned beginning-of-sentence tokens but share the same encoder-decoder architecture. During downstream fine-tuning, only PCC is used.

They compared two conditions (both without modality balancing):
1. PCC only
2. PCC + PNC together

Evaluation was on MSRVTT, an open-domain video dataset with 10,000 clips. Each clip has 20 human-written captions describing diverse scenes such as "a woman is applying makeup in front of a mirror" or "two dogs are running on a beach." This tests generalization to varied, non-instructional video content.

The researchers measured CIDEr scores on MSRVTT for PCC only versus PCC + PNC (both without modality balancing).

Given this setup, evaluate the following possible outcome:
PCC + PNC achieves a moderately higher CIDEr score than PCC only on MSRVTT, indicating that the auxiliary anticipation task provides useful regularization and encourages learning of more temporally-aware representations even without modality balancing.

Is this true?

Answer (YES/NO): NO